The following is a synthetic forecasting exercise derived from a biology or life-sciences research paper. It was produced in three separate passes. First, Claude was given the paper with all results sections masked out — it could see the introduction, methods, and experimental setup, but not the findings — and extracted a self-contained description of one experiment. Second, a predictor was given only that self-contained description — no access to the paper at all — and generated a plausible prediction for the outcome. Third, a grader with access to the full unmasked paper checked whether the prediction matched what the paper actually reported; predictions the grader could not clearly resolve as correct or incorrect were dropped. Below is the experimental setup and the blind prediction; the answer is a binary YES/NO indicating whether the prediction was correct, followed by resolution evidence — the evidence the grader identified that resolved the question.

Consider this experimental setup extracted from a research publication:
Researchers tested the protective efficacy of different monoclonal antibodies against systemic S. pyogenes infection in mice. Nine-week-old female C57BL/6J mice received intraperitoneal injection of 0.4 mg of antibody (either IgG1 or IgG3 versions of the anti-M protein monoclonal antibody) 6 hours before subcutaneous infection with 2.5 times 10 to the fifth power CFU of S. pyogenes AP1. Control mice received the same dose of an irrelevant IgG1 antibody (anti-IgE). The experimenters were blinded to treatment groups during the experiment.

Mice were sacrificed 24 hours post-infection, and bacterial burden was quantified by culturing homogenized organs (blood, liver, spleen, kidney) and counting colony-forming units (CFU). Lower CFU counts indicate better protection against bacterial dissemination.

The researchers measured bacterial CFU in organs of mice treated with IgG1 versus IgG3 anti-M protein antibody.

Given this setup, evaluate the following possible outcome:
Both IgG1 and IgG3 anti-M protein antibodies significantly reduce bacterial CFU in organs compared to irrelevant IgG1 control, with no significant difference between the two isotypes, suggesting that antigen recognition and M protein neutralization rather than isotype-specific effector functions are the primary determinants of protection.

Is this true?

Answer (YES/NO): NO